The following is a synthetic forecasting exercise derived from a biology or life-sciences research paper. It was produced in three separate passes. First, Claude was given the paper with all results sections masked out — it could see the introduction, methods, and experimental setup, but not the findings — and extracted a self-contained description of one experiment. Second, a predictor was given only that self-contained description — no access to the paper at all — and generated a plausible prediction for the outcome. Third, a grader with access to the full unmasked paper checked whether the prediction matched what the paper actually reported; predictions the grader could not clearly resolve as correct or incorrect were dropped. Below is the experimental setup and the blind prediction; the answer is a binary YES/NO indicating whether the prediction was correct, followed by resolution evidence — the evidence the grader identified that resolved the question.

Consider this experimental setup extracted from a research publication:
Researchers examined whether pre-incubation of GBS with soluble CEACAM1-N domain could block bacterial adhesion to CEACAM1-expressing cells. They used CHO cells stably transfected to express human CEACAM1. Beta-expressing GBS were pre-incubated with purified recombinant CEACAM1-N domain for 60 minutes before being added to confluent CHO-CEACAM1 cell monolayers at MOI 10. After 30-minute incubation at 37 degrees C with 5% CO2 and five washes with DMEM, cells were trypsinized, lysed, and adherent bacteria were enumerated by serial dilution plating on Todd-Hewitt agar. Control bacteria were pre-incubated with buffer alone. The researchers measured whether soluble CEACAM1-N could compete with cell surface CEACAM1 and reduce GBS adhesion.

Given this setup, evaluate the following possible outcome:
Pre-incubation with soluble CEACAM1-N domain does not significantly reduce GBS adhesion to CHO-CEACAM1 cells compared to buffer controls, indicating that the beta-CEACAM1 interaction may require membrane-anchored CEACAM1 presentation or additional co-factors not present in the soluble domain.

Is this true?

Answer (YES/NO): NO